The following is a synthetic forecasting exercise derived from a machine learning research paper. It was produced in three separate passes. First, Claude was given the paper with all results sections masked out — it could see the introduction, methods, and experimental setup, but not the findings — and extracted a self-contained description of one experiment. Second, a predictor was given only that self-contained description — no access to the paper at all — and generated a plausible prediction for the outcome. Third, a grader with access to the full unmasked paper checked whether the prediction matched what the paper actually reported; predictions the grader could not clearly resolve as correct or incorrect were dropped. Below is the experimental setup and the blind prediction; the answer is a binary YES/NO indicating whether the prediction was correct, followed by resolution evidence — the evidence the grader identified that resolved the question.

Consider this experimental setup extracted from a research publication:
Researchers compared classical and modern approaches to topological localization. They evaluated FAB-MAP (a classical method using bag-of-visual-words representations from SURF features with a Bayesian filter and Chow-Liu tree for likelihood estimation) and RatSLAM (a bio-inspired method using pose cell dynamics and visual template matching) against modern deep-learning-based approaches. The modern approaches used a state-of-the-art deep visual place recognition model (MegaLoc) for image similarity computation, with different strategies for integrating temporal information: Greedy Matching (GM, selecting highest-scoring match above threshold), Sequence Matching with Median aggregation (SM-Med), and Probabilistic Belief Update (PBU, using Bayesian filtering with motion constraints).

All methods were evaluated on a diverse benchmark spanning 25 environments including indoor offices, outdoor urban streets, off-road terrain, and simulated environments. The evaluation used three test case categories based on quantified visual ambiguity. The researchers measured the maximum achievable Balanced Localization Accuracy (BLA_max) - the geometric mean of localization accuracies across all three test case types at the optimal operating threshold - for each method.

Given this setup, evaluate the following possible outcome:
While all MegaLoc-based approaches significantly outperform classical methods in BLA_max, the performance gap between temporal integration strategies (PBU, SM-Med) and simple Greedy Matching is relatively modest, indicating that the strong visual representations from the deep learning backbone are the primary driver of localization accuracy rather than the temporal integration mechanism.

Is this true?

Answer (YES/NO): YES